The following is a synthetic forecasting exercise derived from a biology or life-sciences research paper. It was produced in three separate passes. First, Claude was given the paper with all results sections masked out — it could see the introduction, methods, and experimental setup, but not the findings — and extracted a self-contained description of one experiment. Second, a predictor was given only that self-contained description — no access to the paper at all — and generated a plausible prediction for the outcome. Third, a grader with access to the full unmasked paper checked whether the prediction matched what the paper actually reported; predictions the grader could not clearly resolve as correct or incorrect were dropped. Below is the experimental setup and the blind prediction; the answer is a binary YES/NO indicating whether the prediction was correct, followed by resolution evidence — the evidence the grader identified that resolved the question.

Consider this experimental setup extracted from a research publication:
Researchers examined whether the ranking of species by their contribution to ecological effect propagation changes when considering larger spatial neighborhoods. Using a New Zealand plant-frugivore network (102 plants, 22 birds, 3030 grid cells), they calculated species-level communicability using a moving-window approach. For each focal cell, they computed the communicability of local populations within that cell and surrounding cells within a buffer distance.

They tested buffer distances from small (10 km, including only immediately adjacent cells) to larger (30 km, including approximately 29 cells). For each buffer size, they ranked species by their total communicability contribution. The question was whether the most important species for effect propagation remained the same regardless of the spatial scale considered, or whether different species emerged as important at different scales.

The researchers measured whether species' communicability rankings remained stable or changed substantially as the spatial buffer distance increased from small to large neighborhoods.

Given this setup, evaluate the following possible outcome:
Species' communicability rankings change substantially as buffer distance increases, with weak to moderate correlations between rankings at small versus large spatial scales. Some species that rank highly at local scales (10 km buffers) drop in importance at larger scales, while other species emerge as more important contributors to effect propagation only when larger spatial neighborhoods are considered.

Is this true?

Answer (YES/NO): NO